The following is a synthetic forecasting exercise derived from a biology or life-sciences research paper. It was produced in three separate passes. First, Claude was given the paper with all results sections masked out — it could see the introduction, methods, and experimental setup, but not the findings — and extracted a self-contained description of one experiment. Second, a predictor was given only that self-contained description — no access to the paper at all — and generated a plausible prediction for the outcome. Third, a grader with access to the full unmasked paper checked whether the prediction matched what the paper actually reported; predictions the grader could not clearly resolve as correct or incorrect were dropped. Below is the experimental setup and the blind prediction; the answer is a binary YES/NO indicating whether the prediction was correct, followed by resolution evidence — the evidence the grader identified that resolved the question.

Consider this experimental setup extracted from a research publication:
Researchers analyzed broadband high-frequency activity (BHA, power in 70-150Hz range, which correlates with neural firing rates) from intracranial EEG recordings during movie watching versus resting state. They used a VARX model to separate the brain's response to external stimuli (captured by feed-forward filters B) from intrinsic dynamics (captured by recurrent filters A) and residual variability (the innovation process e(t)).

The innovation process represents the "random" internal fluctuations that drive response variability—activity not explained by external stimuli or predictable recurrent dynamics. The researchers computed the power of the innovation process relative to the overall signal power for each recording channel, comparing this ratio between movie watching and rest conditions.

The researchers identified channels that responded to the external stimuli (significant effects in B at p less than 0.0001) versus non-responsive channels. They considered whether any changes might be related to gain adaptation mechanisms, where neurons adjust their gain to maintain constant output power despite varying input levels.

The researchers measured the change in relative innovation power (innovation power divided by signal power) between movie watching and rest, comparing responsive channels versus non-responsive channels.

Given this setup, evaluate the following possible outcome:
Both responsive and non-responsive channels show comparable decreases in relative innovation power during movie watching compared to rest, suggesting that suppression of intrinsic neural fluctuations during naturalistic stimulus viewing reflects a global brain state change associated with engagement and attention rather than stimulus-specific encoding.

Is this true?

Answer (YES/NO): NO